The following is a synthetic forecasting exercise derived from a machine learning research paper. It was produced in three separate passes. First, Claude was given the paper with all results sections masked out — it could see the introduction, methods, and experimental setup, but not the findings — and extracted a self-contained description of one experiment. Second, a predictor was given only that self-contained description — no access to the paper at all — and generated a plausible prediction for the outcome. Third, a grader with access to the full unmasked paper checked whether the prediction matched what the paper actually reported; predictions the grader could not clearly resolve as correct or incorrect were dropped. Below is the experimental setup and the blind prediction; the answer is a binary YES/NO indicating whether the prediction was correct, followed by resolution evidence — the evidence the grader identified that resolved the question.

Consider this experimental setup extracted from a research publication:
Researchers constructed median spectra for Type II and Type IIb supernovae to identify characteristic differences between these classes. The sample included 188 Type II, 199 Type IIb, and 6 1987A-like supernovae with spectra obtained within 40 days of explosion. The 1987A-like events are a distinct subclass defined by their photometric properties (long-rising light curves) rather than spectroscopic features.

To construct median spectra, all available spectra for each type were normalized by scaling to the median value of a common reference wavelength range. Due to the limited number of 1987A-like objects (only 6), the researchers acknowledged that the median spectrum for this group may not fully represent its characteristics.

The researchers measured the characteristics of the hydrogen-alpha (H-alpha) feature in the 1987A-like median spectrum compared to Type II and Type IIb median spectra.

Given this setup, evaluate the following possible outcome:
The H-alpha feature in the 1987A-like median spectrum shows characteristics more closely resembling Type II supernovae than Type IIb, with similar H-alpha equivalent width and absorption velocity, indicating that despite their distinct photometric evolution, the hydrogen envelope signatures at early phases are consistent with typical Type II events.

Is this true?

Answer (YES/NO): NO